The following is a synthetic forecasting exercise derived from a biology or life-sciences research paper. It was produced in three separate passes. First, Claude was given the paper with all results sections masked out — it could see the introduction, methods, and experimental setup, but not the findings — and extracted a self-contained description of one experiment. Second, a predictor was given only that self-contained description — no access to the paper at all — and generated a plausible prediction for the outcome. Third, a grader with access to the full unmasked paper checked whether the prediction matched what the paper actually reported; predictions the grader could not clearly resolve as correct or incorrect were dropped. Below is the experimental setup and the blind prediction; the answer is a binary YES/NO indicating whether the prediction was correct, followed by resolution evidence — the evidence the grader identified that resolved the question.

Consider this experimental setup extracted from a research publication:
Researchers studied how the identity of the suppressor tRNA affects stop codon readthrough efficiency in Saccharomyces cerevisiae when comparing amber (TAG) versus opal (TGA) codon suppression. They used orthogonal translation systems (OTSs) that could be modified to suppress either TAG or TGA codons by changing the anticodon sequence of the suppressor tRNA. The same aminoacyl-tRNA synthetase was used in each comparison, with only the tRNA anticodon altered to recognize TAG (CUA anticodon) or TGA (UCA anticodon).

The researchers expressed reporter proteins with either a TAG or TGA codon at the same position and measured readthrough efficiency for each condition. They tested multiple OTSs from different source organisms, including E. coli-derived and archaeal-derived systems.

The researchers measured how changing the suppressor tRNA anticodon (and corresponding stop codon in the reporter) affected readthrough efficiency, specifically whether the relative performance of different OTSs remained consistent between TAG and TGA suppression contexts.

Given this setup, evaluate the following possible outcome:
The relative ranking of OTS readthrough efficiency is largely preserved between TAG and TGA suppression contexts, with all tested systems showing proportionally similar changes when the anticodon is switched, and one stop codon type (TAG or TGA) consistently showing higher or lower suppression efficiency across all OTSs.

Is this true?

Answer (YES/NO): NO